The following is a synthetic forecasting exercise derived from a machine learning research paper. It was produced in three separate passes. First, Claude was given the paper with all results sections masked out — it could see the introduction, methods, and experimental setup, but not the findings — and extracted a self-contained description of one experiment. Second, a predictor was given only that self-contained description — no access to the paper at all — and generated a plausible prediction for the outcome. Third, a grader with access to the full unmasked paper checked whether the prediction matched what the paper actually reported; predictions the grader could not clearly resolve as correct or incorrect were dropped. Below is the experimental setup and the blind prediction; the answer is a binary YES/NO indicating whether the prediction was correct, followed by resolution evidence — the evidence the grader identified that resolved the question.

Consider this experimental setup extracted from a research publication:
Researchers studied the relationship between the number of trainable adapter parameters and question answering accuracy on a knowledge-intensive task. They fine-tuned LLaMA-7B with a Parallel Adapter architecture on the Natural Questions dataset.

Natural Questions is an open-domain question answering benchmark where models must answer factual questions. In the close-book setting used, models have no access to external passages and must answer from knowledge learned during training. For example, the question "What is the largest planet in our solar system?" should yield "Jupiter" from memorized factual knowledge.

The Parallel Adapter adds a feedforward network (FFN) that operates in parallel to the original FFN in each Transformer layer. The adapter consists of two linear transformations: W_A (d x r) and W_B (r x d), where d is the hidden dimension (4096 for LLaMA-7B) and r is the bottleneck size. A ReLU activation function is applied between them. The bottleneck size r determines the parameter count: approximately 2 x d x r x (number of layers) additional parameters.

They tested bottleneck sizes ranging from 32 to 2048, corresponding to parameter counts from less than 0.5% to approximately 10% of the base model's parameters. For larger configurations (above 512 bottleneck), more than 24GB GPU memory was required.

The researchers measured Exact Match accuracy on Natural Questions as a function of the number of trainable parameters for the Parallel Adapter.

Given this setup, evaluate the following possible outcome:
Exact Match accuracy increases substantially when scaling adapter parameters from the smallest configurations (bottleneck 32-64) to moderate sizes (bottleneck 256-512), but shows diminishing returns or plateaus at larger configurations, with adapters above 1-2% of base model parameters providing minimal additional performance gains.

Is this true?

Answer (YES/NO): NO